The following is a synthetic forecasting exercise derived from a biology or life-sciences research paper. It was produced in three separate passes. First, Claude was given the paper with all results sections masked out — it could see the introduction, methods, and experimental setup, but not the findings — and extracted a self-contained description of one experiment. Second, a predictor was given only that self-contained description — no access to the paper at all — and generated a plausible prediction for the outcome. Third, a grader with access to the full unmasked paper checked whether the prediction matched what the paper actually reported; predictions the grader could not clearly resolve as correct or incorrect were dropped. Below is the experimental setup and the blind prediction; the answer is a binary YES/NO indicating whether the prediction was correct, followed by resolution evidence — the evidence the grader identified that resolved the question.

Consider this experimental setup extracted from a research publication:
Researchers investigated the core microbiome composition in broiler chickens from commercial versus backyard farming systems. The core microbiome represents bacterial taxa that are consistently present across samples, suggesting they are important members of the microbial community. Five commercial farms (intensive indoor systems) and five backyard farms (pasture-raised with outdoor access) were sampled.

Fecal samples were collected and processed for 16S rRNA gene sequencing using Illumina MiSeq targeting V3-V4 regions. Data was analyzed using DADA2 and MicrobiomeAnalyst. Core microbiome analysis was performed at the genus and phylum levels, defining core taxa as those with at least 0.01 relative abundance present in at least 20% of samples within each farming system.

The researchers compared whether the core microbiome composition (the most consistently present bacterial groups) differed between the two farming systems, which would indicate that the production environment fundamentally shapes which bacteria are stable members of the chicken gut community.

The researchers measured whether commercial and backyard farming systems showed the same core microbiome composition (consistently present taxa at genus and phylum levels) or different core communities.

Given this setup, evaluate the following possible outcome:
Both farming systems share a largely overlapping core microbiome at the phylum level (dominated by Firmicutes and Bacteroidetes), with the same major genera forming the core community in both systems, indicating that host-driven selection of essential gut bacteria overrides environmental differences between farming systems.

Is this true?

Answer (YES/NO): NO